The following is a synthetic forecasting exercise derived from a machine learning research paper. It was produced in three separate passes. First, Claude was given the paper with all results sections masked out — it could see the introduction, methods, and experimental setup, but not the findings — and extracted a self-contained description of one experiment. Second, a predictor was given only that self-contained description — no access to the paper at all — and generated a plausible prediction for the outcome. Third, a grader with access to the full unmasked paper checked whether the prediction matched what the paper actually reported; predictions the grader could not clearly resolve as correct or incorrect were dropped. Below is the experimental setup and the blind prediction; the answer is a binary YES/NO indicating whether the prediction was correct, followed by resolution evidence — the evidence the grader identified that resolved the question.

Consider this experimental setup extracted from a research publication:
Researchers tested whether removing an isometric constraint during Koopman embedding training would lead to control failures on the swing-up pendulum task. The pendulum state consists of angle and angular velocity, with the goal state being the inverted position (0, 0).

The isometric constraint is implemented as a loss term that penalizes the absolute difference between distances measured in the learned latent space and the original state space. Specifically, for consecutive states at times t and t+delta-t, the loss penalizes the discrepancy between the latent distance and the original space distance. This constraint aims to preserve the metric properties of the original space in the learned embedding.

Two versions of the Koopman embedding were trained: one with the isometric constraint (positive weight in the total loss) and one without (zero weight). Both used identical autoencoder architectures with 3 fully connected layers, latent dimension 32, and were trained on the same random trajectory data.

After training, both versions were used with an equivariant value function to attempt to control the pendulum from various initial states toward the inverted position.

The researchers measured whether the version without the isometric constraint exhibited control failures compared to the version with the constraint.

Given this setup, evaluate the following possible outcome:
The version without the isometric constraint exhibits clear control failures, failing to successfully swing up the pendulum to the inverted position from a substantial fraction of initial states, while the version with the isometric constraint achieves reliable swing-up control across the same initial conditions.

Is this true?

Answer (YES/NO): YES